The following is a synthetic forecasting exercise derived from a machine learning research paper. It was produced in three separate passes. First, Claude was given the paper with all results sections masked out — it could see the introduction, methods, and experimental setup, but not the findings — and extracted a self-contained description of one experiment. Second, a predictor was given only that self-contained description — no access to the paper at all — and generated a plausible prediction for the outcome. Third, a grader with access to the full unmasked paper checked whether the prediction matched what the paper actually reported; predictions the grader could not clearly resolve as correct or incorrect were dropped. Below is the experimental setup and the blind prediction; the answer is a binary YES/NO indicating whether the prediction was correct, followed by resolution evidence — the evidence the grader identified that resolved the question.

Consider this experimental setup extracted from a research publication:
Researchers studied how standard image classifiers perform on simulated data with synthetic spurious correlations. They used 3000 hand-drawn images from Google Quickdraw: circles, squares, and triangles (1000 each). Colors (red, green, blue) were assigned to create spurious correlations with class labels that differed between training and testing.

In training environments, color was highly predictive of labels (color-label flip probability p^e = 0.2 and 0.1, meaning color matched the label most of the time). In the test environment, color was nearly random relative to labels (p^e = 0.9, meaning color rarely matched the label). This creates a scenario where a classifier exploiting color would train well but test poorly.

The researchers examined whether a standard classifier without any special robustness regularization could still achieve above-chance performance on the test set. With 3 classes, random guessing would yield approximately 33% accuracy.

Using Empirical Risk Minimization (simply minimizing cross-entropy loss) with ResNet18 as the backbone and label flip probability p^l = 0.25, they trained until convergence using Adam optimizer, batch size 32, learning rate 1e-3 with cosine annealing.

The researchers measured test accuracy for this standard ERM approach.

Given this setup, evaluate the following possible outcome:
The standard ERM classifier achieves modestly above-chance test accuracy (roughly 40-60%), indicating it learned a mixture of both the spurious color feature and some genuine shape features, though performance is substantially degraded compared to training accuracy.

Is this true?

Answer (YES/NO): YES